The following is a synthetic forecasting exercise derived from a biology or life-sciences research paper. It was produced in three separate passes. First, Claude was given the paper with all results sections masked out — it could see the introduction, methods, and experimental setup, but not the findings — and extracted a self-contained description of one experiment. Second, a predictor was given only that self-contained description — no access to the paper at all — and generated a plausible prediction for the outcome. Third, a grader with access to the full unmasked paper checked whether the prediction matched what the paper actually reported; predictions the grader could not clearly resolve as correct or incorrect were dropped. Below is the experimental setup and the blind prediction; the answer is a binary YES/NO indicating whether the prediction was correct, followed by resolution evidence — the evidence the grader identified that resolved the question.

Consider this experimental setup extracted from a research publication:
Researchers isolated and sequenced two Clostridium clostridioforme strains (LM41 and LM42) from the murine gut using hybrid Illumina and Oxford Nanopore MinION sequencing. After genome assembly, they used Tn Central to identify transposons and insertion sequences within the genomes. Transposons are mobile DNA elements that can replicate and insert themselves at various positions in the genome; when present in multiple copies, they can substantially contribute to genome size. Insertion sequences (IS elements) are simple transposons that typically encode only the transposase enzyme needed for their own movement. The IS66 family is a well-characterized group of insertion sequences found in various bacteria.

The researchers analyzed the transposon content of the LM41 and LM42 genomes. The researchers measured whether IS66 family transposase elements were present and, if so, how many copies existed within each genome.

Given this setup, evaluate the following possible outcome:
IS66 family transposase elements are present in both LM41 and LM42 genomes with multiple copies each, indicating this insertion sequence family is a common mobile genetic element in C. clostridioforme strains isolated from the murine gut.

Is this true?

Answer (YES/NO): YES